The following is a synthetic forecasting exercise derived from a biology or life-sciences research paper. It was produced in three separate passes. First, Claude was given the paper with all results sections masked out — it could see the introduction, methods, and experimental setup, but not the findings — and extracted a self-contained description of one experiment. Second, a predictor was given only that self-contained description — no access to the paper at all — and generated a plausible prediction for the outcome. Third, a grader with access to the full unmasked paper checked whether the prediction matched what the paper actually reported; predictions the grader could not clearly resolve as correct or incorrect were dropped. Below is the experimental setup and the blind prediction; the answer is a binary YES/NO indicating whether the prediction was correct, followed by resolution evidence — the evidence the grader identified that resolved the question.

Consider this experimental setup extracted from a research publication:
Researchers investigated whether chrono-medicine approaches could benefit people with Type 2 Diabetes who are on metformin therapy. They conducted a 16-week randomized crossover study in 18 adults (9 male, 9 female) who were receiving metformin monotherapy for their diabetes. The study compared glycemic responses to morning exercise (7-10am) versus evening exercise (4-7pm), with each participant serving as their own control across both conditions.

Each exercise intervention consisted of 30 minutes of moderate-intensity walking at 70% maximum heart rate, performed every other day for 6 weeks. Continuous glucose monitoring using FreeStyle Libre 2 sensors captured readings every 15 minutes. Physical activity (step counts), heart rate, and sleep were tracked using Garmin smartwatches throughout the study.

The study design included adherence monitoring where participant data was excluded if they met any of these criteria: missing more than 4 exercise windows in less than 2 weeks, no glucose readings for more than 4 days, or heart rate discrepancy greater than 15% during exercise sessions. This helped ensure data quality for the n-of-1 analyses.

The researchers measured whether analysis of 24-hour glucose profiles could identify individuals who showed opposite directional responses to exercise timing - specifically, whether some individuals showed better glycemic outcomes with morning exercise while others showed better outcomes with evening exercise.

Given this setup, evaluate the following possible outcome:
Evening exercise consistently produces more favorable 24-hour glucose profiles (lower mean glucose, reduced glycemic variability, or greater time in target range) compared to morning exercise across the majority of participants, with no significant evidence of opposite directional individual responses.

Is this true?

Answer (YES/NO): NO